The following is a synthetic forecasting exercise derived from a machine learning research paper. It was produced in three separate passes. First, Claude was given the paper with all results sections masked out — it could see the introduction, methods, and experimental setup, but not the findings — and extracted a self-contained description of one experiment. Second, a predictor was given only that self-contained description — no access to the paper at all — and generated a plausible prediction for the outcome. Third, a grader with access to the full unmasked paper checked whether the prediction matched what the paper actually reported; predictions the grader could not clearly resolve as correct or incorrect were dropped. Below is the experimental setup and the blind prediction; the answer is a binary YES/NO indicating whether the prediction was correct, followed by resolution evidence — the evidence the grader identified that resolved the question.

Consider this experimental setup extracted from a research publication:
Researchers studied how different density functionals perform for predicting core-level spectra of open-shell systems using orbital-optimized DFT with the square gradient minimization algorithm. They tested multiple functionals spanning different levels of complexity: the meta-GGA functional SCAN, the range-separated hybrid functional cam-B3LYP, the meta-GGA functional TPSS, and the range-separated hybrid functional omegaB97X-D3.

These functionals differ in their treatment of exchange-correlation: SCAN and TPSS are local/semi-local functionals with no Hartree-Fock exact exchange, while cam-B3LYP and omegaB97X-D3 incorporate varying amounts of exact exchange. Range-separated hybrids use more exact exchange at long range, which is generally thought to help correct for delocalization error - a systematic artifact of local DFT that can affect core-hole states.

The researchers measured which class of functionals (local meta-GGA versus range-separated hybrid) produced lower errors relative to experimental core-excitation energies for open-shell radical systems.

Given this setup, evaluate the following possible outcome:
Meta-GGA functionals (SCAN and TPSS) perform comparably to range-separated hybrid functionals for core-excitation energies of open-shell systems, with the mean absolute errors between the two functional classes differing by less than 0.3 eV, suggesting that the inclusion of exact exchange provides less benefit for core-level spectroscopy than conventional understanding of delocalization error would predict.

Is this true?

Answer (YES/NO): YES